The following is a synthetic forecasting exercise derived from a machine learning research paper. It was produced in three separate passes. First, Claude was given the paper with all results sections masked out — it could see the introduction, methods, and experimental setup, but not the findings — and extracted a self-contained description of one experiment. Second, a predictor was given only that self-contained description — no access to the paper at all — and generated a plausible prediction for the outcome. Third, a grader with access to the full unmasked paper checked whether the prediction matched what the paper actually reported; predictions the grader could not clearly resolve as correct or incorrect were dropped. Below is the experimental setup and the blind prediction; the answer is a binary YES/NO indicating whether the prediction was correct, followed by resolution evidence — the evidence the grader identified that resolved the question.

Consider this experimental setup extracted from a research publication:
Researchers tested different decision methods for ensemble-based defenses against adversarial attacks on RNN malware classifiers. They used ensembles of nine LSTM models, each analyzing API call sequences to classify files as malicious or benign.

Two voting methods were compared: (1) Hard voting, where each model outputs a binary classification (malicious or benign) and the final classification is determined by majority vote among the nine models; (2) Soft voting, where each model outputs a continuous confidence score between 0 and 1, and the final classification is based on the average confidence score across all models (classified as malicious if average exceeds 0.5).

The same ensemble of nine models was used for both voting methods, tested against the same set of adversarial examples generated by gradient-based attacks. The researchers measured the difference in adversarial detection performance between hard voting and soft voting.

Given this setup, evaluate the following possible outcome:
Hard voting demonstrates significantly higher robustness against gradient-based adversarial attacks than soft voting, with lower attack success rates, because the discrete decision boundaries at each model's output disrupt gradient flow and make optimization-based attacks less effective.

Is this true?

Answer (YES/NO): NO